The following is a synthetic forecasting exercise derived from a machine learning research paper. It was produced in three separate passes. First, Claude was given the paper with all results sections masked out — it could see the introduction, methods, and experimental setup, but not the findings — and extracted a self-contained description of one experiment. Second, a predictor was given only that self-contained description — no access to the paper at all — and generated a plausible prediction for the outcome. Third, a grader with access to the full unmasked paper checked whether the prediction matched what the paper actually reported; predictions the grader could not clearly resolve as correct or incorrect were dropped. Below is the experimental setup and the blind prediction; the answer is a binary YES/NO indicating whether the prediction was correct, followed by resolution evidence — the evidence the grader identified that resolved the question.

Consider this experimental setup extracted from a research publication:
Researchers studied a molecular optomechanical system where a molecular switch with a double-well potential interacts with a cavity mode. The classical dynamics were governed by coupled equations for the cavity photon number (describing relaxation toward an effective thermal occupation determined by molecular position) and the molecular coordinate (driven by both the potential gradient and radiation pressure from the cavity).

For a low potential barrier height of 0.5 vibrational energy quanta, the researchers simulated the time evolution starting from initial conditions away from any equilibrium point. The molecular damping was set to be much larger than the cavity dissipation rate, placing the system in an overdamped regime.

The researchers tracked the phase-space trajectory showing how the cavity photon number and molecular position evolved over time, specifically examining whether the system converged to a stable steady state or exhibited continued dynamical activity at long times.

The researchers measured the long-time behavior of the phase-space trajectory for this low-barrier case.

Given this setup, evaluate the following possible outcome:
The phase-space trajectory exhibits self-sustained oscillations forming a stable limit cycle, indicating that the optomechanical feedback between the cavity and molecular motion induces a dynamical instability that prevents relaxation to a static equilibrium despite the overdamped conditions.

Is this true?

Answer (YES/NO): NO